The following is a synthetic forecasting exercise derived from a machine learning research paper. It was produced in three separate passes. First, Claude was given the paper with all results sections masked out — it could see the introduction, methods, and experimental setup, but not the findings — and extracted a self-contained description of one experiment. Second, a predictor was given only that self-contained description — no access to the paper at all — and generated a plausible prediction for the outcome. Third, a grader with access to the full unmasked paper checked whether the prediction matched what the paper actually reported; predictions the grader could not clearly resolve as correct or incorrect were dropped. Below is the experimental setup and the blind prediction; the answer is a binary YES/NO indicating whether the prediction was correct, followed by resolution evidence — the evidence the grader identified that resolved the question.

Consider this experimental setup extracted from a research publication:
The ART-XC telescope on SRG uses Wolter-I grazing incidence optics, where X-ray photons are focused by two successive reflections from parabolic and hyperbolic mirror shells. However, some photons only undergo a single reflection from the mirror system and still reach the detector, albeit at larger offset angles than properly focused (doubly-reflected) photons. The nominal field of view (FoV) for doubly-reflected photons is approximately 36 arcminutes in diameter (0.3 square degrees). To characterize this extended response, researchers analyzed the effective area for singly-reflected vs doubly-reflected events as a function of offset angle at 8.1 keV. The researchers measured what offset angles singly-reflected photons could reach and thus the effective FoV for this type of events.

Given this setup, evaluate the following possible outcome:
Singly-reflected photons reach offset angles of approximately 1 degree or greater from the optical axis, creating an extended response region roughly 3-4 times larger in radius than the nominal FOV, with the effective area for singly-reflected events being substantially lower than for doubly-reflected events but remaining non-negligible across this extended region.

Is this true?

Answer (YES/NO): NO